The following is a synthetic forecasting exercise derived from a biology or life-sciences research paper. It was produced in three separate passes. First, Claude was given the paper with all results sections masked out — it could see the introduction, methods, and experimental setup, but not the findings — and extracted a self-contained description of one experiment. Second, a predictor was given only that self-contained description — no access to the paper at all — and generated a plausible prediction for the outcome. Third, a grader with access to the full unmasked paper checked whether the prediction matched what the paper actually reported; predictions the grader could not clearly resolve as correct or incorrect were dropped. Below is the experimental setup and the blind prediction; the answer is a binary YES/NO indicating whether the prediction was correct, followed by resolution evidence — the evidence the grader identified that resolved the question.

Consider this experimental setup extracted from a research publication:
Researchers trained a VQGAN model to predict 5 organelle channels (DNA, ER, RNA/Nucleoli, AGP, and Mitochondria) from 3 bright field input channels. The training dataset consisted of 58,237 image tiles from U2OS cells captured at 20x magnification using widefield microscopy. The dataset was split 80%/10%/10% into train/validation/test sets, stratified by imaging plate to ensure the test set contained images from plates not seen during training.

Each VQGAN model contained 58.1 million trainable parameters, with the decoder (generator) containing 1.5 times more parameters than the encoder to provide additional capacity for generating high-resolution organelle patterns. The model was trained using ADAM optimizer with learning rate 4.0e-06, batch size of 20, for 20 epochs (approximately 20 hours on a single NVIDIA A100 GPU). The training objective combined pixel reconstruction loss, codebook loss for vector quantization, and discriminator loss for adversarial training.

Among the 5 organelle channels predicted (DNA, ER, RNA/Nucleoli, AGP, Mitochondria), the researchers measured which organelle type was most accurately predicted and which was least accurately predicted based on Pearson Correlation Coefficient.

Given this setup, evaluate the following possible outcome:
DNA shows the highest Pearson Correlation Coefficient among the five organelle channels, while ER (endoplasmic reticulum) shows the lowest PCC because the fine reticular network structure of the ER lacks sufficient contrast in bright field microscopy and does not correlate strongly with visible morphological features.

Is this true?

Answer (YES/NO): NO